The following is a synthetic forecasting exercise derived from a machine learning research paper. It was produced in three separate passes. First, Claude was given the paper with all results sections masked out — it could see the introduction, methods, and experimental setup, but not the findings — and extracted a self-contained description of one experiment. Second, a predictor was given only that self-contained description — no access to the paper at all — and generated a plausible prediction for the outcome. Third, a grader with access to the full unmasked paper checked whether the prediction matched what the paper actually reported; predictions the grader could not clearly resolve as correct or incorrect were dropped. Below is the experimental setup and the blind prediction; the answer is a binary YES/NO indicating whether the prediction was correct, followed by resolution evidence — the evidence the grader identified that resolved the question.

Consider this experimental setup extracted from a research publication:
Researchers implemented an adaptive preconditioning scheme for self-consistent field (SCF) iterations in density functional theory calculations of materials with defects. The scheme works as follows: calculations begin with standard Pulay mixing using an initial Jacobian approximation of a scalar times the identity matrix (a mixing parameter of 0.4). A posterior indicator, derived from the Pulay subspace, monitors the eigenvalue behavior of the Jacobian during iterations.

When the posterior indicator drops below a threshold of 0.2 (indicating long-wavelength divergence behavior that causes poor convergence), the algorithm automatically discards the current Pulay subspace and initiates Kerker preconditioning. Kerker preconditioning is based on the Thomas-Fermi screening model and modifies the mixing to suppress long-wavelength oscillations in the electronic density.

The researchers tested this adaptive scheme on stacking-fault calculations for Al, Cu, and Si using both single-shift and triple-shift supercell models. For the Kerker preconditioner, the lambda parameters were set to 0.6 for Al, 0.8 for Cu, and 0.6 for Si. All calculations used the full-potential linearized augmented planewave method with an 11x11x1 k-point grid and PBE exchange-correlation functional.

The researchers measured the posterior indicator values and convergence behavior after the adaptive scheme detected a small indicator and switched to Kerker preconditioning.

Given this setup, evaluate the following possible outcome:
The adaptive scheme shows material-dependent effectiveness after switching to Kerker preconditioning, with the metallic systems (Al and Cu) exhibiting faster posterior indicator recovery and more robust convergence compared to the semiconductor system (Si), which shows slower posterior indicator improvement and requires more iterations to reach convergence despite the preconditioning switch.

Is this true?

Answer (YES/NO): NO